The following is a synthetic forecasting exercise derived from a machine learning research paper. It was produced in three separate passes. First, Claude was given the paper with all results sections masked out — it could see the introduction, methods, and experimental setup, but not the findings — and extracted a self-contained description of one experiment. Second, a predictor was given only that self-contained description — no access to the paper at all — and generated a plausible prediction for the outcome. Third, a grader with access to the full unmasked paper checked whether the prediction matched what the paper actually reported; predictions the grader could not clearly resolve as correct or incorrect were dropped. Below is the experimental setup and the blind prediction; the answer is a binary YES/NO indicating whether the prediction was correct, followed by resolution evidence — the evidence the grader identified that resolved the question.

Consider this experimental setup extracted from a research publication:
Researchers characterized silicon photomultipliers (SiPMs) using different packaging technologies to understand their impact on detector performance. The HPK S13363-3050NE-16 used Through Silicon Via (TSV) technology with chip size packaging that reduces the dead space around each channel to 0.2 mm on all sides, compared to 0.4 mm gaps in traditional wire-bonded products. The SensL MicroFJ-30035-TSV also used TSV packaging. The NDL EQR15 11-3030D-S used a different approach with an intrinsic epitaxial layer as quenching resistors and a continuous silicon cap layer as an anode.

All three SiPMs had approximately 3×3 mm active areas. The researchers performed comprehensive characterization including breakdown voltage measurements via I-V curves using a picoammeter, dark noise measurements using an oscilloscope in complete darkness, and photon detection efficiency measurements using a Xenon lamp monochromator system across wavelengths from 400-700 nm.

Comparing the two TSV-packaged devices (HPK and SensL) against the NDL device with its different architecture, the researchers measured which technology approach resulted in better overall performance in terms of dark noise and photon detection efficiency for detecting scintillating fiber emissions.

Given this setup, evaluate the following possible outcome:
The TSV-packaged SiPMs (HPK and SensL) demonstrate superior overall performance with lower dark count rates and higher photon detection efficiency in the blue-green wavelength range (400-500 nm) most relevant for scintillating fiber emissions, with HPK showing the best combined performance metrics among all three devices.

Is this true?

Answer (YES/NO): NO